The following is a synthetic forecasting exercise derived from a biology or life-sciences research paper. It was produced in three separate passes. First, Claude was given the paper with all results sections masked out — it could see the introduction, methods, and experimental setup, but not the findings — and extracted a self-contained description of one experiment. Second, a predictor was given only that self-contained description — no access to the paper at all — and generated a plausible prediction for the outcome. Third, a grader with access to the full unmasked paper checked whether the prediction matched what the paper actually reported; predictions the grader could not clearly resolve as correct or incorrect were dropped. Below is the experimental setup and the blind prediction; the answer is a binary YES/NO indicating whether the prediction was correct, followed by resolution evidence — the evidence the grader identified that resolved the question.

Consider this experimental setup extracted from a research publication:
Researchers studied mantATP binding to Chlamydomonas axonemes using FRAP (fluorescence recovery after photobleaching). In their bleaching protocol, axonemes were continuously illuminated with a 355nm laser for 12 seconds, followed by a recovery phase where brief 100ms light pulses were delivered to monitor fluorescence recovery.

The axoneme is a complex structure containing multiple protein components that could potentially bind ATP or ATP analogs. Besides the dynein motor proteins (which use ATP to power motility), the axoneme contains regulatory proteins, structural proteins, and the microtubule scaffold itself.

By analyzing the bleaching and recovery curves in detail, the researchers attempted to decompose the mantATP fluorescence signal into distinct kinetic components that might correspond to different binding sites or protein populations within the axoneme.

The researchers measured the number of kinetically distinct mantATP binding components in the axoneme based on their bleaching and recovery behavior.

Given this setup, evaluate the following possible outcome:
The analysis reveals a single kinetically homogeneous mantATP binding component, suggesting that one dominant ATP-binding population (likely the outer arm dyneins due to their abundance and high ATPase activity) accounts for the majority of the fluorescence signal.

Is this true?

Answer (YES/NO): NO